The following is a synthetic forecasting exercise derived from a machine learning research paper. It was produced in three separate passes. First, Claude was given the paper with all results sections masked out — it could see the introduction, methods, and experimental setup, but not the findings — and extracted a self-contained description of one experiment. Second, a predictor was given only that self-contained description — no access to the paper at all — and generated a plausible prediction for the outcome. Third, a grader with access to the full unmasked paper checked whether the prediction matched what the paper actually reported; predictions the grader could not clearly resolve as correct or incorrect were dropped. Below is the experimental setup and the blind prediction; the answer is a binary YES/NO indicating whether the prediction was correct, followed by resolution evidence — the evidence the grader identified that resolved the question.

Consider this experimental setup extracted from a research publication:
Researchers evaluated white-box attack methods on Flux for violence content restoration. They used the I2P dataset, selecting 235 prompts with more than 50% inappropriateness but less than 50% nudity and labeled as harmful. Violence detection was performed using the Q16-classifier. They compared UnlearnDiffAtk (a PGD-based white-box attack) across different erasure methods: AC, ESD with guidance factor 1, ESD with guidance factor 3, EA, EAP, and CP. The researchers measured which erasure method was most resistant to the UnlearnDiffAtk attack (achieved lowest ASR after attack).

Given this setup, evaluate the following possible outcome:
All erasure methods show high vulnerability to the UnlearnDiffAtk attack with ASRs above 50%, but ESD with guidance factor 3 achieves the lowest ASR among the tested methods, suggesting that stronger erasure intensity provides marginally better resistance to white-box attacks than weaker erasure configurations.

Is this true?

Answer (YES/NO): NO